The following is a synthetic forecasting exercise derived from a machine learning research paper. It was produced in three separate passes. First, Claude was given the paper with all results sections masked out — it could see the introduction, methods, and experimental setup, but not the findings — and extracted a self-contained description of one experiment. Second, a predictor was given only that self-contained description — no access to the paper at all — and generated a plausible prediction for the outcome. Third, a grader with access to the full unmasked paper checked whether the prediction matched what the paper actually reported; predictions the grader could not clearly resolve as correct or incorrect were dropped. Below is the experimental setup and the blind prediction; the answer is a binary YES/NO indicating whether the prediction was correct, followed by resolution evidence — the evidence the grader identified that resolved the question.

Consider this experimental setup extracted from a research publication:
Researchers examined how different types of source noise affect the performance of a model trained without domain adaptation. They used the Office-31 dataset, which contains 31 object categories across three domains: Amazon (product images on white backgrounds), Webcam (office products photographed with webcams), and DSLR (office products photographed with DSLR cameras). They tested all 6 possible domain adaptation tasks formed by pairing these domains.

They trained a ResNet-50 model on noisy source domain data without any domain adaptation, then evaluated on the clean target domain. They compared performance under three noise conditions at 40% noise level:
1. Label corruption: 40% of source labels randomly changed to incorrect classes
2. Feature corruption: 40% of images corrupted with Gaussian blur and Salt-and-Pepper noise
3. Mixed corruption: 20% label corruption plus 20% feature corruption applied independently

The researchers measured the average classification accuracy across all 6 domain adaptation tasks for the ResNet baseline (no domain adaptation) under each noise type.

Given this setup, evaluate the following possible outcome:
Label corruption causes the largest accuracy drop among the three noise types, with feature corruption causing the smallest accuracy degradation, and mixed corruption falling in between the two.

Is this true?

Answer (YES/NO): YES